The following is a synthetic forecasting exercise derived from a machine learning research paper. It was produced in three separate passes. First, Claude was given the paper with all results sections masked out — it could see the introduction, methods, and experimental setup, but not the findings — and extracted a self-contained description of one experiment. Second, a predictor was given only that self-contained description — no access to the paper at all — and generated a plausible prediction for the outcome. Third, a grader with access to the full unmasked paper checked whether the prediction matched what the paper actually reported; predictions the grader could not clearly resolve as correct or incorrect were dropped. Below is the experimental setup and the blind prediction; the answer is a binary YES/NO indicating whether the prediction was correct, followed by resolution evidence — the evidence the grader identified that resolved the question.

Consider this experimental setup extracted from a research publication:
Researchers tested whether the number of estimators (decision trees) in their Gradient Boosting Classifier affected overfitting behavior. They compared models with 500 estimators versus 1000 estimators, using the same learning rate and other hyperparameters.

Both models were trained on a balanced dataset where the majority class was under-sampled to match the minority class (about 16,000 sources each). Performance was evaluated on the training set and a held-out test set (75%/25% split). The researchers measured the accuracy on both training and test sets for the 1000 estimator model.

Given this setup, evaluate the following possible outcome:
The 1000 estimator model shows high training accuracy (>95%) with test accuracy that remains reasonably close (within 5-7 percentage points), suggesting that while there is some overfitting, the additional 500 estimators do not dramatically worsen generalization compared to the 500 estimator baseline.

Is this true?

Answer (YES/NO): NO